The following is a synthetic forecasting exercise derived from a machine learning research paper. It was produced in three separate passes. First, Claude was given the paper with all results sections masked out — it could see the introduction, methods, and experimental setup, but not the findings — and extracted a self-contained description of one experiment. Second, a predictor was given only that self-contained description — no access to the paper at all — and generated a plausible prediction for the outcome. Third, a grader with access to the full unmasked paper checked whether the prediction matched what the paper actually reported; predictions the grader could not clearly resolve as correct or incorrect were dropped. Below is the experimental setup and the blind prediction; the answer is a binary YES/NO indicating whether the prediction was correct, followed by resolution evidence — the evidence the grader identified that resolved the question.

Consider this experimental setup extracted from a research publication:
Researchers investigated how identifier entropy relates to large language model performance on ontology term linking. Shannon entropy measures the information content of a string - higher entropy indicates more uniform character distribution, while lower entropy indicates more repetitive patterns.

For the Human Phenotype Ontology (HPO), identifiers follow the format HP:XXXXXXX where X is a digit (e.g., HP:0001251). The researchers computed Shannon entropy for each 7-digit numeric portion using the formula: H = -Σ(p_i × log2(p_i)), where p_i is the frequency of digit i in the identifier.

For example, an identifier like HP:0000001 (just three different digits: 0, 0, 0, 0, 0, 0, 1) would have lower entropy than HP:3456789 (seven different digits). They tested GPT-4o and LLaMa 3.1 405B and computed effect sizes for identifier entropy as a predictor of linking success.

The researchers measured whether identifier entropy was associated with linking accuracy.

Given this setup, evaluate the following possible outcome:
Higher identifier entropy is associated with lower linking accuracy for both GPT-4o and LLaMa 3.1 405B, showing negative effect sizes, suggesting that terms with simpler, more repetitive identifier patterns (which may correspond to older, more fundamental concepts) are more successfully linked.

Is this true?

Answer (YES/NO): NO